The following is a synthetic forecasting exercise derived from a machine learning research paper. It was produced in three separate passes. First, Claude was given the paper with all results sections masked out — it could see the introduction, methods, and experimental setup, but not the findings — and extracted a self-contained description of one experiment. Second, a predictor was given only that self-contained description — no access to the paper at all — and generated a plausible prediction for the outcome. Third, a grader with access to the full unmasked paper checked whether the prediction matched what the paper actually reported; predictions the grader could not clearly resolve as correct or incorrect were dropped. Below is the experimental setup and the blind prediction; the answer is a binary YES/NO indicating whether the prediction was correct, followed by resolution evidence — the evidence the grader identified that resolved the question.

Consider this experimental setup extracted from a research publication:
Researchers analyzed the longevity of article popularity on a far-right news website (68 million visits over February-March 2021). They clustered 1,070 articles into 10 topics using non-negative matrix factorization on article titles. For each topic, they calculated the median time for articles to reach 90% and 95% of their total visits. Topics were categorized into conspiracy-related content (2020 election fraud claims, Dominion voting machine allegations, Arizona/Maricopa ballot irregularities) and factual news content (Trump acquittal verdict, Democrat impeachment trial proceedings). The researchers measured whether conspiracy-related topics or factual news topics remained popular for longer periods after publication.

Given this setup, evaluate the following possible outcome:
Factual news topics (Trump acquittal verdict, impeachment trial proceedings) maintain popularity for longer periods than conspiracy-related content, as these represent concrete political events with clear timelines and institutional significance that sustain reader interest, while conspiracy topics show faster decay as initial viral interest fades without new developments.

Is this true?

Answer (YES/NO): NO